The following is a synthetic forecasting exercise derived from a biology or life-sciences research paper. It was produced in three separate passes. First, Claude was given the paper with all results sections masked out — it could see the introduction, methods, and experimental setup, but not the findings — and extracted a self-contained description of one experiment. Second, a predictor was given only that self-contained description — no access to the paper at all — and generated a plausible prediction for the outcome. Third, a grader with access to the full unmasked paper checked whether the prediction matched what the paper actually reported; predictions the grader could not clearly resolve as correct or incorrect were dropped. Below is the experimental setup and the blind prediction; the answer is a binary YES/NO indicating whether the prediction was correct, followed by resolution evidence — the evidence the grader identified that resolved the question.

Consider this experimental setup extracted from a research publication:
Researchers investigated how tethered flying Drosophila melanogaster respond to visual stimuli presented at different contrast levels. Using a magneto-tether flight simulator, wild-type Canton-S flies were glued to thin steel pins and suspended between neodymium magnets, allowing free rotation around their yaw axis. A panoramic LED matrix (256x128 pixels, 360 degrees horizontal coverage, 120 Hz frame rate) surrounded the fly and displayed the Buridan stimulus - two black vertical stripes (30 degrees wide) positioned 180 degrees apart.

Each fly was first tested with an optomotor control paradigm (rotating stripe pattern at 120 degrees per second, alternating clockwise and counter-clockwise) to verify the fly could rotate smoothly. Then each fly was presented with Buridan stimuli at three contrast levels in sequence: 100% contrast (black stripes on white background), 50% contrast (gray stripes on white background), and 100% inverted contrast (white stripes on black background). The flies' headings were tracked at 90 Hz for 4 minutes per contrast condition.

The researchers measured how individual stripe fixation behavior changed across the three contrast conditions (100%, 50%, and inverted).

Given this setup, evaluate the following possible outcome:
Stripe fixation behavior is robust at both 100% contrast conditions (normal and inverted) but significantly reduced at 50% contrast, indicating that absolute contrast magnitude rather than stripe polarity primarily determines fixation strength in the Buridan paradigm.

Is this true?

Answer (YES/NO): NO